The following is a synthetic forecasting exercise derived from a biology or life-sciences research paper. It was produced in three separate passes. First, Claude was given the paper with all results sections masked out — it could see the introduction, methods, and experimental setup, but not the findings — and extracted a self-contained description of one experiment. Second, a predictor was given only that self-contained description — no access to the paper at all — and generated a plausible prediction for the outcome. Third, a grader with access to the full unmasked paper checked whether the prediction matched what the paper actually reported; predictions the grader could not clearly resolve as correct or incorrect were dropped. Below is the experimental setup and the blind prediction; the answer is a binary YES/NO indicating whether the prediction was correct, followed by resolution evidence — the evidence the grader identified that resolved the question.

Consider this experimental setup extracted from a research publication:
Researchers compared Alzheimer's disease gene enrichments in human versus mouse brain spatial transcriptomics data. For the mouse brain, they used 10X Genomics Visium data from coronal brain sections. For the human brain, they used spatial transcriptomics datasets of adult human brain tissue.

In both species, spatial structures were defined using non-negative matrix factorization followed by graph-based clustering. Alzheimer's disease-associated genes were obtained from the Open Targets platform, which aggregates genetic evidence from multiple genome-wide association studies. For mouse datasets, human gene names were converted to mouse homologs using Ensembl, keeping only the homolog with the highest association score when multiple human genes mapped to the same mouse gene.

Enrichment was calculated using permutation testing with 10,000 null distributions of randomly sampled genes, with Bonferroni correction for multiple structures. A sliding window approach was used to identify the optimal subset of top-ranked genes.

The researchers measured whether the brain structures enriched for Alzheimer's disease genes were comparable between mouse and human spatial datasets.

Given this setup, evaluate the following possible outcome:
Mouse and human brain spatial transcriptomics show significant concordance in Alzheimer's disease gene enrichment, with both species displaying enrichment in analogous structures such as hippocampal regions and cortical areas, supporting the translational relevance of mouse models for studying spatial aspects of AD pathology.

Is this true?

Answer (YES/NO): NO